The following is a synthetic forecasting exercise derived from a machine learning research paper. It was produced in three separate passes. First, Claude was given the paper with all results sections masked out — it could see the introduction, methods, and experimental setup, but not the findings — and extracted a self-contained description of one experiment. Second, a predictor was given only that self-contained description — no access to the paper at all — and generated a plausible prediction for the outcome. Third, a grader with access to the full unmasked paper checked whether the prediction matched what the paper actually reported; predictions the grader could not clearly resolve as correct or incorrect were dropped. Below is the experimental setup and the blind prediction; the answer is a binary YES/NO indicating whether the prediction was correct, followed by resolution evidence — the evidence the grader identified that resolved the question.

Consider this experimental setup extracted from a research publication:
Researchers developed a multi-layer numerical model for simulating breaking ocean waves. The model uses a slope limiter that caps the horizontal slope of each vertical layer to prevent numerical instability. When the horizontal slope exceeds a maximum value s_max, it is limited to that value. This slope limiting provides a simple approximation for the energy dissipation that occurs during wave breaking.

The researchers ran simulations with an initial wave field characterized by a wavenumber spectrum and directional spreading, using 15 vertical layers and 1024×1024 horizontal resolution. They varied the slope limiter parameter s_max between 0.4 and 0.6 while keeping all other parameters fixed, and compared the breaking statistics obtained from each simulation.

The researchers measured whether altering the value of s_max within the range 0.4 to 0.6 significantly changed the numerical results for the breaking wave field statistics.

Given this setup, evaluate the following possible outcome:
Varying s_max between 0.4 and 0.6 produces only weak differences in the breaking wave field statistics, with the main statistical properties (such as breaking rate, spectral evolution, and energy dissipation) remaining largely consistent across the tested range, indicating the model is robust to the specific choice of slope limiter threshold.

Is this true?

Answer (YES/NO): YES